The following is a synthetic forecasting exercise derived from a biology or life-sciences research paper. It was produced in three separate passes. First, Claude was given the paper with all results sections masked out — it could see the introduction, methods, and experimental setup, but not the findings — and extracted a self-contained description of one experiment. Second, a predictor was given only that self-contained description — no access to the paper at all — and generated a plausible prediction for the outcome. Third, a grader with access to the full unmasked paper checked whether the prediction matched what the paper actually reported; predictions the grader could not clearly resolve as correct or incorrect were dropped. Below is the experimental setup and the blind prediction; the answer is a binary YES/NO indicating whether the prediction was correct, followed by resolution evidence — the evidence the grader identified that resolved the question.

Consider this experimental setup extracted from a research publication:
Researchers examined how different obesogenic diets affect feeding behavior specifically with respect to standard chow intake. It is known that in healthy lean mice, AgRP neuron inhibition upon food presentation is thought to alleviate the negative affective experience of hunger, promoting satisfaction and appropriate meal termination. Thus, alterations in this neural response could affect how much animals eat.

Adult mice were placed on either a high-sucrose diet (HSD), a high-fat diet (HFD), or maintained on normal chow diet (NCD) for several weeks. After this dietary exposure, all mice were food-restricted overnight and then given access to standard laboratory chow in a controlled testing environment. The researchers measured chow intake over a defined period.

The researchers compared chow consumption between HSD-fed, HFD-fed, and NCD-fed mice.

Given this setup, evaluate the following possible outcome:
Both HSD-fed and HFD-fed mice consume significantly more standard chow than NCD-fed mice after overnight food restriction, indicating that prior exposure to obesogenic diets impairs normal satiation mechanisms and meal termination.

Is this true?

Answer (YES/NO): NO